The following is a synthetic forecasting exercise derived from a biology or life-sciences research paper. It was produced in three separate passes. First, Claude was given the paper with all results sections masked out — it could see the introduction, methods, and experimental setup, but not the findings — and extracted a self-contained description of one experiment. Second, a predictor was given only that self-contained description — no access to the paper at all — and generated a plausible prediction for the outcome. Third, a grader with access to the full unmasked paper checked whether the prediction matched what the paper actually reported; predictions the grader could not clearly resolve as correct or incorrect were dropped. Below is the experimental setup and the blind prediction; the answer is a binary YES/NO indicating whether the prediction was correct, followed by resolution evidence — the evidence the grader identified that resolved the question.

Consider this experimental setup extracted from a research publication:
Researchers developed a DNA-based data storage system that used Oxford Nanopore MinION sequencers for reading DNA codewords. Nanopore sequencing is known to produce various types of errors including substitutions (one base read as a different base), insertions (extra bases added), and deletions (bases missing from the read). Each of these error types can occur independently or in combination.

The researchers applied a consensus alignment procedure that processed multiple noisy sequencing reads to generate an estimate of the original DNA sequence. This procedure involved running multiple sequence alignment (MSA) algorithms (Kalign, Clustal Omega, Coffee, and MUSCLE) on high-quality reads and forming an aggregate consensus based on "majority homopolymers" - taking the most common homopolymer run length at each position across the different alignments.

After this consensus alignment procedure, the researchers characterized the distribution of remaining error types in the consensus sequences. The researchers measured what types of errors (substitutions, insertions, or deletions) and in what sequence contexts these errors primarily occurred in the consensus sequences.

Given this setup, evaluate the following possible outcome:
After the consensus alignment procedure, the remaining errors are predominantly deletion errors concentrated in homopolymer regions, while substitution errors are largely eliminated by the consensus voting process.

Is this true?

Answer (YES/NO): YES